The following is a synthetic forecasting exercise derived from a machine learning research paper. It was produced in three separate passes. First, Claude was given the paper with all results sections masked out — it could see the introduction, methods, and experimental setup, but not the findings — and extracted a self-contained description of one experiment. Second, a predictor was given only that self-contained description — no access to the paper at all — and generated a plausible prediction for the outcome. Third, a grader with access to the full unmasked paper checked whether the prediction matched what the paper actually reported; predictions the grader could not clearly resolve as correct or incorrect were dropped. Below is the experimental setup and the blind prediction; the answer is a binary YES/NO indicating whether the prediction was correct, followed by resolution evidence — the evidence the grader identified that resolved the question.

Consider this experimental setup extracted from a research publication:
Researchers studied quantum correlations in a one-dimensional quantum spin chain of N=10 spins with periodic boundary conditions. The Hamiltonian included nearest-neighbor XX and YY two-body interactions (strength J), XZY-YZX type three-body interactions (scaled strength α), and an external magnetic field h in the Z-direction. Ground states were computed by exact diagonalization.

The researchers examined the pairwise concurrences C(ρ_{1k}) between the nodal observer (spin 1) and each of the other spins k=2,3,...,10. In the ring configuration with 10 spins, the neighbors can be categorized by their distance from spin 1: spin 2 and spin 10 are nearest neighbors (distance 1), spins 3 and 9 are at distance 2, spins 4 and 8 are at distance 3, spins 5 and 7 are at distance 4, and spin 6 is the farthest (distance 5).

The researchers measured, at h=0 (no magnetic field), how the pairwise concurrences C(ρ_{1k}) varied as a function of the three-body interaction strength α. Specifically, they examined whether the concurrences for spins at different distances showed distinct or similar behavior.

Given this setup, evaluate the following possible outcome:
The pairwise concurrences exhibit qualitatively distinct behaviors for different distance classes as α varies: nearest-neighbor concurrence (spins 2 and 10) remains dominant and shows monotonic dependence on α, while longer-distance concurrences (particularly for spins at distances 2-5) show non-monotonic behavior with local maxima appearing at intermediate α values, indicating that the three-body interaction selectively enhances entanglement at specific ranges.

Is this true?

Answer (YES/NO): NO